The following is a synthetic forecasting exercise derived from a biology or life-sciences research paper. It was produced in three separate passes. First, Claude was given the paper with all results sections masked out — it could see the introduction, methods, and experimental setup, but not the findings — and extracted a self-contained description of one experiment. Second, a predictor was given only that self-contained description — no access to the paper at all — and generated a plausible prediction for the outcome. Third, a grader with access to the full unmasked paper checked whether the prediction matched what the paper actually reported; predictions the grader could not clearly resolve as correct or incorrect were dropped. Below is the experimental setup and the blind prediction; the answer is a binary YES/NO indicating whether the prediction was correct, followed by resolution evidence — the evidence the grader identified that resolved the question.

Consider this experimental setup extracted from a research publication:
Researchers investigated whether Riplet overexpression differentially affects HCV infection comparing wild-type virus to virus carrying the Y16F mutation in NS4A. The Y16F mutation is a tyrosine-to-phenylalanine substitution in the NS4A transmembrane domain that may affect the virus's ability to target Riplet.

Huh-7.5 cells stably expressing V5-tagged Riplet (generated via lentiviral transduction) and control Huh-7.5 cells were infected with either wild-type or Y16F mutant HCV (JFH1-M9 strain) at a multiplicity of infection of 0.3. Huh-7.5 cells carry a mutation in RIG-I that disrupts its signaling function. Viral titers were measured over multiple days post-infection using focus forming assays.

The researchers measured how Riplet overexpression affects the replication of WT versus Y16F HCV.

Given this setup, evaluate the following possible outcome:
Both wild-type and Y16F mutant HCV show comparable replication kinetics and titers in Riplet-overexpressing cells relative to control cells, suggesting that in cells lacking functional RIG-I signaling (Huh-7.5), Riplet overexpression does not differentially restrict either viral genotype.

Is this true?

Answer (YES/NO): NO